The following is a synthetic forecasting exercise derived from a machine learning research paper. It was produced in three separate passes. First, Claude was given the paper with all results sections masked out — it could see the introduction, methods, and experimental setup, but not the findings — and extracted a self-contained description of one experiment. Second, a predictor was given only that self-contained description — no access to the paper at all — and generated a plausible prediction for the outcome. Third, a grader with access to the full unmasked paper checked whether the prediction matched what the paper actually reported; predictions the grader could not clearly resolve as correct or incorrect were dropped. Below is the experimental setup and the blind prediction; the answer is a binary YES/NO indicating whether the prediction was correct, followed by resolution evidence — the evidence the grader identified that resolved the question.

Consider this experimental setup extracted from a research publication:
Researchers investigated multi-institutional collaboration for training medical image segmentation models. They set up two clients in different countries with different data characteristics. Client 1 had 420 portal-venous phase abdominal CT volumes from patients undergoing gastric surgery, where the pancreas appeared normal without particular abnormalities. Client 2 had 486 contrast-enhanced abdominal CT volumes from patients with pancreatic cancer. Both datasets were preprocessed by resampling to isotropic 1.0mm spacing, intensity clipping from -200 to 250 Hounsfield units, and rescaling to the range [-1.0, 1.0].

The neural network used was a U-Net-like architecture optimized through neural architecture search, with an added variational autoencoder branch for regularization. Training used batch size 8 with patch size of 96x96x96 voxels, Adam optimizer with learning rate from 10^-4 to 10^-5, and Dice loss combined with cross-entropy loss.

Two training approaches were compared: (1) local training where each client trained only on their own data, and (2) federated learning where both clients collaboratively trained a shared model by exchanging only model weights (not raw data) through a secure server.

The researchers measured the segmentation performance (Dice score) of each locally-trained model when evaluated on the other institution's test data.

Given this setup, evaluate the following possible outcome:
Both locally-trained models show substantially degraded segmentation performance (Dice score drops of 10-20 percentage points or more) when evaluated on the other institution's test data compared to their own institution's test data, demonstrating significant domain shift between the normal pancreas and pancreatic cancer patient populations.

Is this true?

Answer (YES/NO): NO